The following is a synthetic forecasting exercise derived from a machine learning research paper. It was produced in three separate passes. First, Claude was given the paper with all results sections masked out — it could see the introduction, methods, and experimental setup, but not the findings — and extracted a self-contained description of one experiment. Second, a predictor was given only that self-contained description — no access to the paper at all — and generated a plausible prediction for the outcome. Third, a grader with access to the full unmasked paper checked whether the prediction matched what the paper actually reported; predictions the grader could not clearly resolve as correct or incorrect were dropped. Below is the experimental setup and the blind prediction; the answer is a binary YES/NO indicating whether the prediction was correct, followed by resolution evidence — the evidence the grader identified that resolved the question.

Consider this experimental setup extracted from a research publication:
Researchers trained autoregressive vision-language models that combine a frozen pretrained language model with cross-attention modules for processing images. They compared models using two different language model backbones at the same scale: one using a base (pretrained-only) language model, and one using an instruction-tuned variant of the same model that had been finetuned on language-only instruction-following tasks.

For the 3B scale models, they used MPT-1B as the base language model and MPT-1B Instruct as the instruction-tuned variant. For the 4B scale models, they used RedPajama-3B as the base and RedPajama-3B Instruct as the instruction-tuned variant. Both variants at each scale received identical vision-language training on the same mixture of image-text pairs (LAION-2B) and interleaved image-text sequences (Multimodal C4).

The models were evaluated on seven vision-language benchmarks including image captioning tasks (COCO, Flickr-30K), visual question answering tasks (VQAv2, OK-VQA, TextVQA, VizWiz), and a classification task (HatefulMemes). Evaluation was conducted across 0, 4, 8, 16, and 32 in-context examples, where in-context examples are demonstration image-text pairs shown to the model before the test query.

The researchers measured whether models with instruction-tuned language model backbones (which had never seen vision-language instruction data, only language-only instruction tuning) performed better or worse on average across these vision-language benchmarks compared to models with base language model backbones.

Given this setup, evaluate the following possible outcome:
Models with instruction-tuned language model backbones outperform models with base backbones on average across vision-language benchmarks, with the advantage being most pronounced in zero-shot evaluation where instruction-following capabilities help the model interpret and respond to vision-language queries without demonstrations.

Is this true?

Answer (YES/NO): NO